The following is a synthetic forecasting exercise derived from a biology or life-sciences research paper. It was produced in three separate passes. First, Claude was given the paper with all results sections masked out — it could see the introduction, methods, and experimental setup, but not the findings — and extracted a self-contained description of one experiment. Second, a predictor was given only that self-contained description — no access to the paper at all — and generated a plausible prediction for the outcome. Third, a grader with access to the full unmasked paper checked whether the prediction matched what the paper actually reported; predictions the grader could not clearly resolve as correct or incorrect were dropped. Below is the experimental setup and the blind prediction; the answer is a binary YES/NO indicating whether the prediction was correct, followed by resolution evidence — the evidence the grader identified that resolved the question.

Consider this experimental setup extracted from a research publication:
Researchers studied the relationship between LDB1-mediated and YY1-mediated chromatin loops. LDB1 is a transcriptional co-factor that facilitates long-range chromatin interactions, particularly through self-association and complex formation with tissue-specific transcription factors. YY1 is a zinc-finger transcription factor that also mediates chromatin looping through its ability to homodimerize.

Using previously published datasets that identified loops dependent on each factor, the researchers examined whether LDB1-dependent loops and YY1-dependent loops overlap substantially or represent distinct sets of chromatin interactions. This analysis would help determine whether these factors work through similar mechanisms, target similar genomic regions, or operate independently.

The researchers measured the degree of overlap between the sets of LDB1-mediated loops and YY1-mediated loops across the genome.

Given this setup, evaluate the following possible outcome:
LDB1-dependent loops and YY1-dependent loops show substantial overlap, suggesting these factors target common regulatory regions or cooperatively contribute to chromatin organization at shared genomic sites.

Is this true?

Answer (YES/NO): NO